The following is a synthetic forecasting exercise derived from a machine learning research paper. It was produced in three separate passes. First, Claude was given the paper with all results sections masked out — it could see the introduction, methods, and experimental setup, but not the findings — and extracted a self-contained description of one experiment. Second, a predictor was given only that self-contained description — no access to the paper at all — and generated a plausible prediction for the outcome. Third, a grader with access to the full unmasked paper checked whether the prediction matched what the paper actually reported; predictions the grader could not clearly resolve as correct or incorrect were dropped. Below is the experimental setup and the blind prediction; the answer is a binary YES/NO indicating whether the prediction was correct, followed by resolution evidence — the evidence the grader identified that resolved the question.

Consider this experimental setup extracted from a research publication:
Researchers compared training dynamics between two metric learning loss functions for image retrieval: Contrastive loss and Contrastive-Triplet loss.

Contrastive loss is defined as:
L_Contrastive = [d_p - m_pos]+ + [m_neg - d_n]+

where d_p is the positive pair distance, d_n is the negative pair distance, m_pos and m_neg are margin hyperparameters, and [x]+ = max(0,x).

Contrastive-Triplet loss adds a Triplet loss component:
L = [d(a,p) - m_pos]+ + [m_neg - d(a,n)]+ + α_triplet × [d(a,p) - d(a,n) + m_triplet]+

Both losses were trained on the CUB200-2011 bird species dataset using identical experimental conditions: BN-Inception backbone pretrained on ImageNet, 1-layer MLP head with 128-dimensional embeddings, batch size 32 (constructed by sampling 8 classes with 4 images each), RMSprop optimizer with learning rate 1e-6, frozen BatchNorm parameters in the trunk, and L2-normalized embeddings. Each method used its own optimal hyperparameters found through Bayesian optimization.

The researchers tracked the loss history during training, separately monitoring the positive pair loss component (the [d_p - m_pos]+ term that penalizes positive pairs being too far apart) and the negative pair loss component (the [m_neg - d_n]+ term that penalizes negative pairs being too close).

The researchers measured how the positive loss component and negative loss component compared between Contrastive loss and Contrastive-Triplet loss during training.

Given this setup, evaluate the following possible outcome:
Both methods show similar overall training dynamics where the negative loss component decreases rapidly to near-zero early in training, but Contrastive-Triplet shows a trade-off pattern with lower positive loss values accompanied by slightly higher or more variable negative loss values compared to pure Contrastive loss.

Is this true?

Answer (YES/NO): NO